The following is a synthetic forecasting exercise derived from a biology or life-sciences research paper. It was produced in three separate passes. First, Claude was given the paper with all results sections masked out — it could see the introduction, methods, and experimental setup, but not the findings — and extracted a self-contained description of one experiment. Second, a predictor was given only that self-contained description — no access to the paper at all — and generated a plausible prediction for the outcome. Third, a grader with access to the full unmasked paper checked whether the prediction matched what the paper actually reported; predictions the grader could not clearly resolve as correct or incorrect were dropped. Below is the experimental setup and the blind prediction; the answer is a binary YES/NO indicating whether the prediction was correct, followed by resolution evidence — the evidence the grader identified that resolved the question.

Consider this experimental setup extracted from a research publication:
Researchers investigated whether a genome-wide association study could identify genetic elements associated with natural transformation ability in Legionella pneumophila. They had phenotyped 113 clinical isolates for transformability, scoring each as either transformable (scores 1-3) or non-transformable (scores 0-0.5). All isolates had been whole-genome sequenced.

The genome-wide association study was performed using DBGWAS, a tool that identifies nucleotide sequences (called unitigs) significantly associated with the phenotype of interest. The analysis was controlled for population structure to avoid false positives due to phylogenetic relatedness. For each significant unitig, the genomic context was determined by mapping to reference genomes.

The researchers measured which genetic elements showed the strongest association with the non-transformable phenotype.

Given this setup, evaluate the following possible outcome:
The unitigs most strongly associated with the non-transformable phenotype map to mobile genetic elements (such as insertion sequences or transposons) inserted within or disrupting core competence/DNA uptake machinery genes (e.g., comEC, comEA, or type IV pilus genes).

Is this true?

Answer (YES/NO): NO